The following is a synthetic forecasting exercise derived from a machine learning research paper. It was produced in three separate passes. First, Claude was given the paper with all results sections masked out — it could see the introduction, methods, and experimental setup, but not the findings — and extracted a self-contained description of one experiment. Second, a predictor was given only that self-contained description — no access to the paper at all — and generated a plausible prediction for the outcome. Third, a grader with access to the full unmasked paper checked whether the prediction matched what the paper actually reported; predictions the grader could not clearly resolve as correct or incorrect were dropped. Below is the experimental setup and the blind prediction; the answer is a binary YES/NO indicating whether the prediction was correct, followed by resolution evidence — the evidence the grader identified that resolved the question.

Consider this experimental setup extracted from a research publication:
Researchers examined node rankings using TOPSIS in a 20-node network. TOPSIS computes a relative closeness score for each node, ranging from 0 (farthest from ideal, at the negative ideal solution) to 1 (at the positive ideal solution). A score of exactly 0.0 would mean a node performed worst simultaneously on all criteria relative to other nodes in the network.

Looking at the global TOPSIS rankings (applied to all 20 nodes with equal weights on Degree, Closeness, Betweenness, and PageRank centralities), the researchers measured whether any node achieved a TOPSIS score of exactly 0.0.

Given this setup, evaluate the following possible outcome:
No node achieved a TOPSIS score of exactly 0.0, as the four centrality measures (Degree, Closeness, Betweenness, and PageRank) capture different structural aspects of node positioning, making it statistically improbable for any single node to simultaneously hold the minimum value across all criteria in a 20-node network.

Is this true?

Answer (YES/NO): NO